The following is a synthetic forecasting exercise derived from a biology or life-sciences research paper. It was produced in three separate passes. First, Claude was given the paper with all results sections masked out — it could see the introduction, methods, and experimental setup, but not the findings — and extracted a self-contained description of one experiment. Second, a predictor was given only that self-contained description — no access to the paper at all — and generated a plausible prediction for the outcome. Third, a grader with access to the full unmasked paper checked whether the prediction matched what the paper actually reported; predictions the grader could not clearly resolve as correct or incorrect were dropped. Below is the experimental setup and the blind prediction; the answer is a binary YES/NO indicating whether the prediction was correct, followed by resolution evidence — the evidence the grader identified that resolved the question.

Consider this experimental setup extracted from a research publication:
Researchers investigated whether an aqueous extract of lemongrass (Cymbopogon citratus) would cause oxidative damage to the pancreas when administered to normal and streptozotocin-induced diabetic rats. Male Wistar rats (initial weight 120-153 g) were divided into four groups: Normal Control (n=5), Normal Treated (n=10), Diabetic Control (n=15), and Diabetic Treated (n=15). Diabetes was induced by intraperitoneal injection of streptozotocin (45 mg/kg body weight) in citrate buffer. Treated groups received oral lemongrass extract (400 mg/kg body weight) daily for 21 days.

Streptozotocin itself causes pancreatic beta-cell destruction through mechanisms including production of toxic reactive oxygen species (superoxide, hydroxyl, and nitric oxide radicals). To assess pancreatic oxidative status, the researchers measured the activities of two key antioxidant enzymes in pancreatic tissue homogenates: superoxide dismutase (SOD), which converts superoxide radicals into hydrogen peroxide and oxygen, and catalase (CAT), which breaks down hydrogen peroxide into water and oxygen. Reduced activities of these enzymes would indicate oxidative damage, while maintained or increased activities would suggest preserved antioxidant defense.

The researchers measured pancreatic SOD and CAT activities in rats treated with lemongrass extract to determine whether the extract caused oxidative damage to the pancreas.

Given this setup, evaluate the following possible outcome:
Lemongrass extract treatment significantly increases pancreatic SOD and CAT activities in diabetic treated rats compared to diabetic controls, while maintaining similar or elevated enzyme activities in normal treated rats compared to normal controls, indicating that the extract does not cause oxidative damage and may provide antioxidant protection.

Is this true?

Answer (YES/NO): NO